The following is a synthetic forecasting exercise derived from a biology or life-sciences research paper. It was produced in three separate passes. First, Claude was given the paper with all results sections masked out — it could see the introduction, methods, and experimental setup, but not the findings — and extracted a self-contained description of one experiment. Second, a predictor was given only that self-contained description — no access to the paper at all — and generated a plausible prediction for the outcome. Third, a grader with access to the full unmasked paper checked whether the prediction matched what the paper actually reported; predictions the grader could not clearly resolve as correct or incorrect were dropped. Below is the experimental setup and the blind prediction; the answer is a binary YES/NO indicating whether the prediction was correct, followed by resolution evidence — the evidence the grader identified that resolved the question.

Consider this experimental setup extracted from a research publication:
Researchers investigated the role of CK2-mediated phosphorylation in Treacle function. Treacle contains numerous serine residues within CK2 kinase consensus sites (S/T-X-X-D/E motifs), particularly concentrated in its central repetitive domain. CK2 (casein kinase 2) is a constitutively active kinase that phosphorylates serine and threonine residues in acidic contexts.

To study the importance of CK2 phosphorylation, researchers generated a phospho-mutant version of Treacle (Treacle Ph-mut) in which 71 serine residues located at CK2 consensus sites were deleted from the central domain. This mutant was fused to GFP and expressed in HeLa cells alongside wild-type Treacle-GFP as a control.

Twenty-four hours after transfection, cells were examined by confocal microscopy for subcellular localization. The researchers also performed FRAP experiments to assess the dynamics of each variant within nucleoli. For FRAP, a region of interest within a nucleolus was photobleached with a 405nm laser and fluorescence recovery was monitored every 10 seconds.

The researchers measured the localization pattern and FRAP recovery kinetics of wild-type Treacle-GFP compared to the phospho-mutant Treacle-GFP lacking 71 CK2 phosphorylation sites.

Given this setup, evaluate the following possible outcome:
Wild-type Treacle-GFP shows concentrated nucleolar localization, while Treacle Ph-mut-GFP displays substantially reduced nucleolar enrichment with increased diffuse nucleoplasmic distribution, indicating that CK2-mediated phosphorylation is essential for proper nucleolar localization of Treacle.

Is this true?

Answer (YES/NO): NO